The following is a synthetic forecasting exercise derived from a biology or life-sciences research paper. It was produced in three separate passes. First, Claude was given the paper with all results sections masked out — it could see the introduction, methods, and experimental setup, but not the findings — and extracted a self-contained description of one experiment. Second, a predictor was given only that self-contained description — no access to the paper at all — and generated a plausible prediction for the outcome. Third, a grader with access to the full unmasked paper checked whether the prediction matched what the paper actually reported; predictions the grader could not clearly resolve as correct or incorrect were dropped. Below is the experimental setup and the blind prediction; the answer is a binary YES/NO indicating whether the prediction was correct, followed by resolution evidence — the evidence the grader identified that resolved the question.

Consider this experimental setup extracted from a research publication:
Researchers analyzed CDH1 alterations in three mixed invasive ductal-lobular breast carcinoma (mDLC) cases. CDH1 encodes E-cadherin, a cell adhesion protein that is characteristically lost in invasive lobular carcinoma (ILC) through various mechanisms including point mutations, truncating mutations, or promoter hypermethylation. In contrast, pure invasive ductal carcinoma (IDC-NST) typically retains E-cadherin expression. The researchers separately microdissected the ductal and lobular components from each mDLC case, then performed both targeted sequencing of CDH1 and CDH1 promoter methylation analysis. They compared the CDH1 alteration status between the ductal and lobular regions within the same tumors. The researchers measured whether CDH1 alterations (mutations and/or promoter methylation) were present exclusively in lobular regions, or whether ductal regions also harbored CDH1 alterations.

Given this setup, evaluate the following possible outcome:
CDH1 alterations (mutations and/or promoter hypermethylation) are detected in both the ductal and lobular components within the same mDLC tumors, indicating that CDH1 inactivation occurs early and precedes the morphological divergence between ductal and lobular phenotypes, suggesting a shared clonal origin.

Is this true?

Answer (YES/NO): NO